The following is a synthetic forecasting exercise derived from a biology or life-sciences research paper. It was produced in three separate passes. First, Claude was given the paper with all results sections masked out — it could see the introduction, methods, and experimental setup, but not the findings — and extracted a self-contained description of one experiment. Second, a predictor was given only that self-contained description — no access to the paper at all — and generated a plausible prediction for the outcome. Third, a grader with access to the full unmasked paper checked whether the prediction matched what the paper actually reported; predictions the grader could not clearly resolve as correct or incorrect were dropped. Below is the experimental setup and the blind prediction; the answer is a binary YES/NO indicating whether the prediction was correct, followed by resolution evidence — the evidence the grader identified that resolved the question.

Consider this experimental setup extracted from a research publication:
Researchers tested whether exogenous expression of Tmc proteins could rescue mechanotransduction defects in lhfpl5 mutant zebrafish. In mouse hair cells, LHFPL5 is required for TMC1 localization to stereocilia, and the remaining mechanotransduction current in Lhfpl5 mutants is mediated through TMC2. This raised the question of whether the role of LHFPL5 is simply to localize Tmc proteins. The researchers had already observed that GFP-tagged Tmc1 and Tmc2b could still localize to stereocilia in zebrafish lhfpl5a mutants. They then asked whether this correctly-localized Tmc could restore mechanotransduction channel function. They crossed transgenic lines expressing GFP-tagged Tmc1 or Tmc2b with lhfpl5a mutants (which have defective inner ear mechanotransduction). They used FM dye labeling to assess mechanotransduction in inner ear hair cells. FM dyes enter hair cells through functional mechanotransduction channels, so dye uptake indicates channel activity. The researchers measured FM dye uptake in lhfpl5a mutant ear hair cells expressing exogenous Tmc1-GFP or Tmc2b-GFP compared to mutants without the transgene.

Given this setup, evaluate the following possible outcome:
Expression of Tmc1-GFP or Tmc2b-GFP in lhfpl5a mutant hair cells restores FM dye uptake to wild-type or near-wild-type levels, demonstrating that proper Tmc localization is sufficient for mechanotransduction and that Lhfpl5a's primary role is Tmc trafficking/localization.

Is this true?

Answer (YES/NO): NO